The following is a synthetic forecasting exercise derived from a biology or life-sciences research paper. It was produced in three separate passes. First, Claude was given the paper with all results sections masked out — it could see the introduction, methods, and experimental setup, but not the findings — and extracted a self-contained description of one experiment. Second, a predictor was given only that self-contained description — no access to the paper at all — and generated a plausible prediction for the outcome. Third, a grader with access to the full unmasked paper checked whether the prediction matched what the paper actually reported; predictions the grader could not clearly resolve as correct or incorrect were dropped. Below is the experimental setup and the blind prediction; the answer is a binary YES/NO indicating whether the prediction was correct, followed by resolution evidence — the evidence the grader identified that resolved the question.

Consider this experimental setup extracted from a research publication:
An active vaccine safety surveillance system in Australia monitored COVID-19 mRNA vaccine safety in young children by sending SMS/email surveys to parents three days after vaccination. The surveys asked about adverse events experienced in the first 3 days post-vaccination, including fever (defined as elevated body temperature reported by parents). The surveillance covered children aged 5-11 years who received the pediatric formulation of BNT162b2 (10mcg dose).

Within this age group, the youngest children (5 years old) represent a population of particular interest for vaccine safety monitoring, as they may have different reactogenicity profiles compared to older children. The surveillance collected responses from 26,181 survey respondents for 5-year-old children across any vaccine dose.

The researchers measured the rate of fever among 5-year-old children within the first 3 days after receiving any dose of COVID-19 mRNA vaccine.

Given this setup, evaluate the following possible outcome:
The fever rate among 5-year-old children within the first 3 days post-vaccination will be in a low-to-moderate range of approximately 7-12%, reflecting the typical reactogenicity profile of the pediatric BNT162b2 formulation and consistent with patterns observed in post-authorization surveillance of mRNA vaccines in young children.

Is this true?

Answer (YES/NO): NO